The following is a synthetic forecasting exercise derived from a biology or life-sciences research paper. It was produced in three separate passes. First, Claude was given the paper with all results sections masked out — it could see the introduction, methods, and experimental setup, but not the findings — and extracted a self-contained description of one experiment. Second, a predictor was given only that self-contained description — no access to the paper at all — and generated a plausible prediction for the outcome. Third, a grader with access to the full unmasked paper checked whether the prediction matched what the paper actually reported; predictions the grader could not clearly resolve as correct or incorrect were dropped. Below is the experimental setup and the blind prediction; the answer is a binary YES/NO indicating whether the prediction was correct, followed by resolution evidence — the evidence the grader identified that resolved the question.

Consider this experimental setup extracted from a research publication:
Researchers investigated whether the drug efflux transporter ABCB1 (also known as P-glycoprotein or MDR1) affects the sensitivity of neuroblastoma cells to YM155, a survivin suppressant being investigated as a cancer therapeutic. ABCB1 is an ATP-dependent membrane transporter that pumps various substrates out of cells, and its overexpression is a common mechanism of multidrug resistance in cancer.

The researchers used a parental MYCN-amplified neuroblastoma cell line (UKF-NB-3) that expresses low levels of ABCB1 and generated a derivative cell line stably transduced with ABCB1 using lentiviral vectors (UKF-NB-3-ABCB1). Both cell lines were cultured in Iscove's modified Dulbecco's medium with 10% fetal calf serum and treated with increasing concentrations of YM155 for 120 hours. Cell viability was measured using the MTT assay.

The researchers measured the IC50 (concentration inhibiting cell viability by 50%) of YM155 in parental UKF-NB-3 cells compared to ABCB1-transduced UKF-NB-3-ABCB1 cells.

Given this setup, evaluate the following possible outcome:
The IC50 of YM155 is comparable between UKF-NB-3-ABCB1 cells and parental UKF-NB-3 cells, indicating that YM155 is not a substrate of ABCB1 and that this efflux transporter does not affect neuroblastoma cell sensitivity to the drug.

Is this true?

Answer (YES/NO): NO